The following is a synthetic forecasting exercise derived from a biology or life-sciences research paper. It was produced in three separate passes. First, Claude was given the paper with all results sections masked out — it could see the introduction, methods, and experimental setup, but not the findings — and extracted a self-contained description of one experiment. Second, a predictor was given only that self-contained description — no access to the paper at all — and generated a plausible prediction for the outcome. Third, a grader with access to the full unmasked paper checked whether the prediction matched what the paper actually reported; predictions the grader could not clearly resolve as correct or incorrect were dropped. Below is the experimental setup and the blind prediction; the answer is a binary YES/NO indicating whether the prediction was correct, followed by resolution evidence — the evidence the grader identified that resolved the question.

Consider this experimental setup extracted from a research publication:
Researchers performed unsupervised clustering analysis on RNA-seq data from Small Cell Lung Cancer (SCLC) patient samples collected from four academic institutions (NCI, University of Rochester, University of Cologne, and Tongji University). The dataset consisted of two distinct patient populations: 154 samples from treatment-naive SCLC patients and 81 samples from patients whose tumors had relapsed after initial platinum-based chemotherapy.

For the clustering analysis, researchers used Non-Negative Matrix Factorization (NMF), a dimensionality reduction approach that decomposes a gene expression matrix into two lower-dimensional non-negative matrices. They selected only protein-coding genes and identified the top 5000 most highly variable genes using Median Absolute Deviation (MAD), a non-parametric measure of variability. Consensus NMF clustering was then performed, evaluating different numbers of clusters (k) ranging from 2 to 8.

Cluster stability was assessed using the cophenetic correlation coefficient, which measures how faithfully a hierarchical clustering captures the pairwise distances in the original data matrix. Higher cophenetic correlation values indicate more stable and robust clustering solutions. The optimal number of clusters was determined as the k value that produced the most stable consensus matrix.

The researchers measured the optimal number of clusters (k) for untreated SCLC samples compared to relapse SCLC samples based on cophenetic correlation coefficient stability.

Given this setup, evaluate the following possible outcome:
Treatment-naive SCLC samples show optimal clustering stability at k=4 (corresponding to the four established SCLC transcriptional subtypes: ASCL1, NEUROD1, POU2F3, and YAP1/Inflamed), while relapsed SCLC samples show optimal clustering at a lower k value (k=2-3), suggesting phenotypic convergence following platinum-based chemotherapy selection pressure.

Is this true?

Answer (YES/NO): NO